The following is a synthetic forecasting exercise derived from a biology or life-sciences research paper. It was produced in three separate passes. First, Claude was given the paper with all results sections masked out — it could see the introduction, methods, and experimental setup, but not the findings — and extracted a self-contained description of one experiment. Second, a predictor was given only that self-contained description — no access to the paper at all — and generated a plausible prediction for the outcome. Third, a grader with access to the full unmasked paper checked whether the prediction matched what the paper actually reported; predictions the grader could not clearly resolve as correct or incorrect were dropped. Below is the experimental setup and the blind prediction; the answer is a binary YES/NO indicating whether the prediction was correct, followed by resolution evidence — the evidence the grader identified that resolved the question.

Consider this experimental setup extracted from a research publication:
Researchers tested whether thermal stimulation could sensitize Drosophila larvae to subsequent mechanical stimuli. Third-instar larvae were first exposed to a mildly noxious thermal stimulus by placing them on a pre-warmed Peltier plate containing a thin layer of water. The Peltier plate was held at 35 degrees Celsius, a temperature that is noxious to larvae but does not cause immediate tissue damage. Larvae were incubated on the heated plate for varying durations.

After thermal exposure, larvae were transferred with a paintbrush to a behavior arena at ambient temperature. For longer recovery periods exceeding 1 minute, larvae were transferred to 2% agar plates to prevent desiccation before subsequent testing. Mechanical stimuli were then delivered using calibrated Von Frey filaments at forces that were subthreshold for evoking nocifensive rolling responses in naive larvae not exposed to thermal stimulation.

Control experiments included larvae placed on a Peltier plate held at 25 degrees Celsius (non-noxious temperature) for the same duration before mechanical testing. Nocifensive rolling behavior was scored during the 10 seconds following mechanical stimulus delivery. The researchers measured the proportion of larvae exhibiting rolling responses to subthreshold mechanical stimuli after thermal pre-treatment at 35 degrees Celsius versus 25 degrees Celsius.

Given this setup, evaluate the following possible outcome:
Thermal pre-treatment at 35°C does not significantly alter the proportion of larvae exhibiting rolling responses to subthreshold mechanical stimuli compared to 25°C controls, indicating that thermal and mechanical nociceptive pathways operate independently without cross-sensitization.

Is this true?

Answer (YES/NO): NO